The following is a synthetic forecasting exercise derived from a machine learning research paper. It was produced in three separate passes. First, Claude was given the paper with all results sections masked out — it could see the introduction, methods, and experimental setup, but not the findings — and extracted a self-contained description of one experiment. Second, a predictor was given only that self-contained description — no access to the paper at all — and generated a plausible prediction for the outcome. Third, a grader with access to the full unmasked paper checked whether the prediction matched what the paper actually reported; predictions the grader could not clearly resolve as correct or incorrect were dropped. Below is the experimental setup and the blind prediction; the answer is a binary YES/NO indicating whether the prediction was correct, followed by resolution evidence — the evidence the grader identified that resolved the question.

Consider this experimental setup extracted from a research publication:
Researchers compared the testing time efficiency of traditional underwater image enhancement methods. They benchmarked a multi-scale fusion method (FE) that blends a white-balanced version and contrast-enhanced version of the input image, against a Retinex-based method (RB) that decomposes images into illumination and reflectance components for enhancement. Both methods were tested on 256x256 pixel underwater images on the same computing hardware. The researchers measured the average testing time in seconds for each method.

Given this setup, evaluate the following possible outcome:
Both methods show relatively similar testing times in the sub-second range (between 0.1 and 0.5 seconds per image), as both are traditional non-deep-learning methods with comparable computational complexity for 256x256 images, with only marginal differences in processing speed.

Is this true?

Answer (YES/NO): NO